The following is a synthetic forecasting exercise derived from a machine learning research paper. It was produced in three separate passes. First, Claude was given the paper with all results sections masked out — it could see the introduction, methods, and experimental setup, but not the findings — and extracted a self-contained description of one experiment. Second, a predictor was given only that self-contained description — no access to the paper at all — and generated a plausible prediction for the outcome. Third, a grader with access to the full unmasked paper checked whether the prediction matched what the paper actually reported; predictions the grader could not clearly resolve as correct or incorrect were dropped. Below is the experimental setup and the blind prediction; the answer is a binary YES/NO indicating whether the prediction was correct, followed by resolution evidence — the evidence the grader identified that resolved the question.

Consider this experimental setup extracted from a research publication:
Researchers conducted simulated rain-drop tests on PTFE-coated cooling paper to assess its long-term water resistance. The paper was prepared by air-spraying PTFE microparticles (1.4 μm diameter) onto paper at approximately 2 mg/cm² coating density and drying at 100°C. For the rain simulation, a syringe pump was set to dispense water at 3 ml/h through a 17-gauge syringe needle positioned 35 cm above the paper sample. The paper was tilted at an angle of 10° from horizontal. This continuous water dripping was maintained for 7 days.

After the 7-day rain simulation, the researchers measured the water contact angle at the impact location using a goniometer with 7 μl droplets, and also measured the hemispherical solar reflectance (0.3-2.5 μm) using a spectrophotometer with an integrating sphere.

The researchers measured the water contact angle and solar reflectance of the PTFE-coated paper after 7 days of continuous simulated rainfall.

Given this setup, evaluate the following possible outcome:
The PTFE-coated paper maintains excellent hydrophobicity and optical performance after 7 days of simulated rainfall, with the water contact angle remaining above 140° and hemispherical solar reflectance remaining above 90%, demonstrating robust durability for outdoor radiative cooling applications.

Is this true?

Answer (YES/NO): YES